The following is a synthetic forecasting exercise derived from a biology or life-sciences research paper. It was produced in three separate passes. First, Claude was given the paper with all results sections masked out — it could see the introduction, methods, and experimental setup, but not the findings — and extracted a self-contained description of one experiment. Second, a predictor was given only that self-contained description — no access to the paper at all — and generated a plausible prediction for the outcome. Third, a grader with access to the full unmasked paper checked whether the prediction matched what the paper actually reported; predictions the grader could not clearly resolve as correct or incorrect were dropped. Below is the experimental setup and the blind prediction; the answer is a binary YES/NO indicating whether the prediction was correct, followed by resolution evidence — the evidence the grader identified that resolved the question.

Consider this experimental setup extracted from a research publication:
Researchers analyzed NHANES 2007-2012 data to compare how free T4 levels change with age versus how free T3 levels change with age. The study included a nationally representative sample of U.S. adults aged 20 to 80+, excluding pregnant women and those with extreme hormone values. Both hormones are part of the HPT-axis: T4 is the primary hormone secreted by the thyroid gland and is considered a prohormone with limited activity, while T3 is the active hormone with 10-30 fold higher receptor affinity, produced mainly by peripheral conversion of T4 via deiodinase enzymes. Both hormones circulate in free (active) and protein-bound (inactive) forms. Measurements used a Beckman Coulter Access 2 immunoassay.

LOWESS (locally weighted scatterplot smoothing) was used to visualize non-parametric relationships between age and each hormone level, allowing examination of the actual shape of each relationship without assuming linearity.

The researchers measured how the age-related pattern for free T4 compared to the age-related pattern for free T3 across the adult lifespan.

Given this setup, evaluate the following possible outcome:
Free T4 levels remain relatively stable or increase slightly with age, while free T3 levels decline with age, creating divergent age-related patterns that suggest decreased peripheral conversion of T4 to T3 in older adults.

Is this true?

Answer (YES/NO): NO